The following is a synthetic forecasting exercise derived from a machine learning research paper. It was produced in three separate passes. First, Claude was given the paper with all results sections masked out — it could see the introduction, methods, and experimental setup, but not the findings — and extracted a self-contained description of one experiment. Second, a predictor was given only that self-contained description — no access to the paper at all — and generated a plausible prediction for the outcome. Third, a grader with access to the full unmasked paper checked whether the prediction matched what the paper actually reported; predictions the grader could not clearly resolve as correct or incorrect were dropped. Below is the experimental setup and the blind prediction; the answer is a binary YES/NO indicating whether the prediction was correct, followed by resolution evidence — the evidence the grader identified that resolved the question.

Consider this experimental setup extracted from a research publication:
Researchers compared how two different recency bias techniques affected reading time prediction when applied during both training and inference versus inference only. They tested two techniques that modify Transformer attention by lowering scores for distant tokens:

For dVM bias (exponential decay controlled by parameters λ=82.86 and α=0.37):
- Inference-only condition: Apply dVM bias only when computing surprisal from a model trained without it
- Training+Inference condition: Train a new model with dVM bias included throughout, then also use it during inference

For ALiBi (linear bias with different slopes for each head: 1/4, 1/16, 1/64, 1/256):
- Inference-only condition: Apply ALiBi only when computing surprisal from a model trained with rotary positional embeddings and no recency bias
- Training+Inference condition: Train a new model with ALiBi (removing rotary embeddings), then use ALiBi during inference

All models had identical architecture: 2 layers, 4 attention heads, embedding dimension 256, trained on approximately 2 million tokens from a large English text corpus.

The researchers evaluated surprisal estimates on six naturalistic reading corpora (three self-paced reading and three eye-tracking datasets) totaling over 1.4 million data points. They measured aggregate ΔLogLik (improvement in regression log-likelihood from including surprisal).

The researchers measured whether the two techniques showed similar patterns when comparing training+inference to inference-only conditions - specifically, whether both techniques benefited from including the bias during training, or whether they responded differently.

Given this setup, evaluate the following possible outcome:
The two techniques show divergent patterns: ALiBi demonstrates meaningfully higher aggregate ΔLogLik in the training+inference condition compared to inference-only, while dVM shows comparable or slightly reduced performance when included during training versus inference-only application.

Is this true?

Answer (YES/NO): YES